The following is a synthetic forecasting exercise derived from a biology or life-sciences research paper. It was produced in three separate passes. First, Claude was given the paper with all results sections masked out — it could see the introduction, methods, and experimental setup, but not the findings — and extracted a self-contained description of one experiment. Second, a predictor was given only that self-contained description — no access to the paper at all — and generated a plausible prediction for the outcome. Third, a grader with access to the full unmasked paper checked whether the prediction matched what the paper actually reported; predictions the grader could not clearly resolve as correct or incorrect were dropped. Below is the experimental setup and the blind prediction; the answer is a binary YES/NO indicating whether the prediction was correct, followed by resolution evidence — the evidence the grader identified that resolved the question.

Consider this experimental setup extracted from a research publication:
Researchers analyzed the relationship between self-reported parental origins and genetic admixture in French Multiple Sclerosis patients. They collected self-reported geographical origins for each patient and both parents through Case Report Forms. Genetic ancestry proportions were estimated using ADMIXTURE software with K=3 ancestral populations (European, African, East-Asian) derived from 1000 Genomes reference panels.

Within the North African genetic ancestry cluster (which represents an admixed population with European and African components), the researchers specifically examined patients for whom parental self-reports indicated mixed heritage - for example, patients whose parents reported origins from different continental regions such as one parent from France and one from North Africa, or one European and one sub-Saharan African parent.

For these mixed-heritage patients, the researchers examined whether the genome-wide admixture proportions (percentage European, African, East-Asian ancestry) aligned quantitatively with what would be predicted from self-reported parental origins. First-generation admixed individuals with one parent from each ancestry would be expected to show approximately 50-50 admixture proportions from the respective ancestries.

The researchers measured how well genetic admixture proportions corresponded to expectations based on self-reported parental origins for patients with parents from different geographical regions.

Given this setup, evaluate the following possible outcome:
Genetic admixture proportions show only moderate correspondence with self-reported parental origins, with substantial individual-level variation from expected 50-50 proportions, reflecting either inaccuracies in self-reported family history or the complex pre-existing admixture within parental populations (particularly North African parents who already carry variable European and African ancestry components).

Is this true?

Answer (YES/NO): NO